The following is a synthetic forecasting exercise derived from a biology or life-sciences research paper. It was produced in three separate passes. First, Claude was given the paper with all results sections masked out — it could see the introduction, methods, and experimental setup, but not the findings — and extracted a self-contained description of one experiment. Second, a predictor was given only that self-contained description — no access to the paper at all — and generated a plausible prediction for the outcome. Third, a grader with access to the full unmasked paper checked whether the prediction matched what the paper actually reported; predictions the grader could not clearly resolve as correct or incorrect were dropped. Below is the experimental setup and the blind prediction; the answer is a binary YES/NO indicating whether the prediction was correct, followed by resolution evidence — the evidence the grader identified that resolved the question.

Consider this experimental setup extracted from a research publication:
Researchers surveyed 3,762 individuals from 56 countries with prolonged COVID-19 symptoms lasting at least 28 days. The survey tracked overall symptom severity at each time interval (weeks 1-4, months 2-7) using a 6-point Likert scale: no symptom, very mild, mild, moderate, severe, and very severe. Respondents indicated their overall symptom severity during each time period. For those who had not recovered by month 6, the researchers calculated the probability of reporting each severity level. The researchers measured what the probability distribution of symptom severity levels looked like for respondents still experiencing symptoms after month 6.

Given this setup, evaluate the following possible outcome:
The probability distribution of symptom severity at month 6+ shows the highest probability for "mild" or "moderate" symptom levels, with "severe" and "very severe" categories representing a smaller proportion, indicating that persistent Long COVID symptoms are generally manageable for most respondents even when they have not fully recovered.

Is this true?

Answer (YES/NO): NO